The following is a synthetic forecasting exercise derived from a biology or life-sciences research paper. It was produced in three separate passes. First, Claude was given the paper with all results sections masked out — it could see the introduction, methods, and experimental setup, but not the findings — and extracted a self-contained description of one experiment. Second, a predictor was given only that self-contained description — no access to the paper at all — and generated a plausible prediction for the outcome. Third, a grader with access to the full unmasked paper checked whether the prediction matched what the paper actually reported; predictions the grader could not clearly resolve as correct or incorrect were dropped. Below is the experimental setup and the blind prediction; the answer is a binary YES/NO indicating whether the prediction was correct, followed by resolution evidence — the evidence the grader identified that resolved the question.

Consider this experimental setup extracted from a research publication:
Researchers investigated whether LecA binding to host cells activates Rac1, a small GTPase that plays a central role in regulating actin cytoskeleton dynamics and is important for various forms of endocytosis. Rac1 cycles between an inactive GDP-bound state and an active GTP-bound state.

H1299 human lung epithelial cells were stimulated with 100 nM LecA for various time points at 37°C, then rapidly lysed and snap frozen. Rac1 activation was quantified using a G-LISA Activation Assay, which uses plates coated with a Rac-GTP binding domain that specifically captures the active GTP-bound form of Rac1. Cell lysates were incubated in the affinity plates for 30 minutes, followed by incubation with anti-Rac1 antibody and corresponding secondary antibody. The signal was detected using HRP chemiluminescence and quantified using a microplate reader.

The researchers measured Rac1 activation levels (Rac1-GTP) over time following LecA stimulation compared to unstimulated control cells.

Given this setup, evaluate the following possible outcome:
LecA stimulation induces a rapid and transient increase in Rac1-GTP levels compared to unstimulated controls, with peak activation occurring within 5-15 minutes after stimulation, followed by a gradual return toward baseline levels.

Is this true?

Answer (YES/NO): NO